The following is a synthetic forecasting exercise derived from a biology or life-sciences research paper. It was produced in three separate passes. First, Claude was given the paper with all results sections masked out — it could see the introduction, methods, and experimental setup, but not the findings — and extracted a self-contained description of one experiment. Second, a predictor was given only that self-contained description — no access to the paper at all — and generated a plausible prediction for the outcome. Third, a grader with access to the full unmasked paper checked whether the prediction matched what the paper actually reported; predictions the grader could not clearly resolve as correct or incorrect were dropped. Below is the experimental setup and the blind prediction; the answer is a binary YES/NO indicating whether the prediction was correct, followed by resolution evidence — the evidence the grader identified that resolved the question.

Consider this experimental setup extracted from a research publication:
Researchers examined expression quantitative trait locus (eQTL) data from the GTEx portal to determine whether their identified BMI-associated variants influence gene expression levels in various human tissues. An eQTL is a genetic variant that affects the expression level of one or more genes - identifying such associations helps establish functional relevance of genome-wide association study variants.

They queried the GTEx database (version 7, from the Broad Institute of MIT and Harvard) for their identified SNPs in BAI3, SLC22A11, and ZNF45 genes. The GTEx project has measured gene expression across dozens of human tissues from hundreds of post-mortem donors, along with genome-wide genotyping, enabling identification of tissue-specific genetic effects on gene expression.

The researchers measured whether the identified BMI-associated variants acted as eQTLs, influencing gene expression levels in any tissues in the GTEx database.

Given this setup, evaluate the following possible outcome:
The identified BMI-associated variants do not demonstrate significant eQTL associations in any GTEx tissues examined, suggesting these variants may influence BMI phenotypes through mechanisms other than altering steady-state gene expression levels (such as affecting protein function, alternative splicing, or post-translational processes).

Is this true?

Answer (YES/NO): NO